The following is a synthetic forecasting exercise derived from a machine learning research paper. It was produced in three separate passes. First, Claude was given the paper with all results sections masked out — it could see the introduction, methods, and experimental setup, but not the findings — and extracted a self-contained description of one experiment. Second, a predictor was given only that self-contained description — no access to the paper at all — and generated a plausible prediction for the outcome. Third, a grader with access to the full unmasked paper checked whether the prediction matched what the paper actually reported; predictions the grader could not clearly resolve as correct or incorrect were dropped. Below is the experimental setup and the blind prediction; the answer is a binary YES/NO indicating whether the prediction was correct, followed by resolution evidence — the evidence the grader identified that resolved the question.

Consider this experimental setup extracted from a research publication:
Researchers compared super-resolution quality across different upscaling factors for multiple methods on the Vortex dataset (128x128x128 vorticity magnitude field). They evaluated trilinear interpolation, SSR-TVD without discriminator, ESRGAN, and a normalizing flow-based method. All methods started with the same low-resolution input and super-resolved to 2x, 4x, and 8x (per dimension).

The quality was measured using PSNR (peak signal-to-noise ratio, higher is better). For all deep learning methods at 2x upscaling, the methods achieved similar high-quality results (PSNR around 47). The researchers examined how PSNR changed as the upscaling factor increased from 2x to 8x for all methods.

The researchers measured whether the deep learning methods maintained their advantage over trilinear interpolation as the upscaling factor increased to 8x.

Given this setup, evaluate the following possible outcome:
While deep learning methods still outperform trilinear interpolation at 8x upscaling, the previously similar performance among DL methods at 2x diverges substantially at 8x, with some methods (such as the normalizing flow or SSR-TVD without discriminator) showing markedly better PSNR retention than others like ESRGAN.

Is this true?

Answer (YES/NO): NO